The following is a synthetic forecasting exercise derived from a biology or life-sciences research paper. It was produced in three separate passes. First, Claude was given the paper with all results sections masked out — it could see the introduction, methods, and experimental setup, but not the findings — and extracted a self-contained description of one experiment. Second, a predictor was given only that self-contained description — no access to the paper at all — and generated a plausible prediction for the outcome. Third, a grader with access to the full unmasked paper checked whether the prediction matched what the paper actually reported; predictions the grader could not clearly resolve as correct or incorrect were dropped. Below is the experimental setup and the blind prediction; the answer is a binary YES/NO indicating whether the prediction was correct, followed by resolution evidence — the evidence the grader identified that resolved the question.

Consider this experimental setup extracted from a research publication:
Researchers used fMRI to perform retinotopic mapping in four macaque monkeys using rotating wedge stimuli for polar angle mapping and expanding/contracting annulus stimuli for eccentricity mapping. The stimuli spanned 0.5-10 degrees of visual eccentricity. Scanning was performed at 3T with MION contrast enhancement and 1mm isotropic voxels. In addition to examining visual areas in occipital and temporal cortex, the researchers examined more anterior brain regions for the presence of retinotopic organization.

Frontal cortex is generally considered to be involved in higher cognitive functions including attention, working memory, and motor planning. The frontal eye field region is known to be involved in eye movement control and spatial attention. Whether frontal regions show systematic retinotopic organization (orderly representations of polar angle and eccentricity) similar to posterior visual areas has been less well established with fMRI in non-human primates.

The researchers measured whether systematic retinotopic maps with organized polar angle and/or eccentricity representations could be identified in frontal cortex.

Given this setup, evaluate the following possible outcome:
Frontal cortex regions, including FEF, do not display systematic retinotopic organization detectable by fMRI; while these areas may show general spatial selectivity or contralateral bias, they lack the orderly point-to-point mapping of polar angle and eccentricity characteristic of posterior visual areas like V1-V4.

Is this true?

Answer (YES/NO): NO